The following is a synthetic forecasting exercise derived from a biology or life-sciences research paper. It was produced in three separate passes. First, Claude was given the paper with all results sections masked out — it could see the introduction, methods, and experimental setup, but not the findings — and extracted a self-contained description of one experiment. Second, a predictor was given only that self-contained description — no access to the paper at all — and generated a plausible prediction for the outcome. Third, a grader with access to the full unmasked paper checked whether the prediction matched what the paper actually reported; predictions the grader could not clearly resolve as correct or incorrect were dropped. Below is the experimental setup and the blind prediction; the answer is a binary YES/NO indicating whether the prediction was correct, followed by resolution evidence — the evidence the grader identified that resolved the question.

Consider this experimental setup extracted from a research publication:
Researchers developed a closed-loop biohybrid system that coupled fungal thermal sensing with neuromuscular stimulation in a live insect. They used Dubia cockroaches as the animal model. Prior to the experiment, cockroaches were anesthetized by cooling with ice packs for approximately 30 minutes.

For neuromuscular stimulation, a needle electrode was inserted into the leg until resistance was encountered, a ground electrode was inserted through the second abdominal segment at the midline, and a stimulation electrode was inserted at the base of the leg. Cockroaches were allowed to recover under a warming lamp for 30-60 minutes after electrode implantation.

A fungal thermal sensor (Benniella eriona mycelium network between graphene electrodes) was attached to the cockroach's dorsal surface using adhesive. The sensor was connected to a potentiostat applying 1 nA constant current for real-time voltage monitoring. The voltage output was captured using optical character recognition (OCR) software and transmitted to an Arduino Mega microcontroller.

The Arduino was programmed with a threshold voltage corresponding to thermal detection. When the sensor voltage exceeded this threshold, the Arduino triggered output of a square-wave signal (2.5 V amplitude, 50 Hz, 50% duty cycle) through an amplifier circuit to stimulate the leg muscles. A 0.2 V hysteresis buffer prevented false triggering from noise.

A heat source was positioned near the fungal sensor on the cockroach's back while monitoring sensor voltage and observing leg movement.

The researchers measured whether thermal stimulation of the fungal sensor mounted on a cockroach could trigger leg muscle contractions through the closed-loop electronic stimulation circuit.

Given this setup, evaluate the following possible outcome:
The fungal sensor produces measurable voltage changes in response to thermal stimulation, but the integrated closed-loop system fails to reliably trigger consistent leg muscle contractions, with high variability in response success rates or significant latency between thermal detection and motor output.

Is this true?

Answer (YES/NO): NO